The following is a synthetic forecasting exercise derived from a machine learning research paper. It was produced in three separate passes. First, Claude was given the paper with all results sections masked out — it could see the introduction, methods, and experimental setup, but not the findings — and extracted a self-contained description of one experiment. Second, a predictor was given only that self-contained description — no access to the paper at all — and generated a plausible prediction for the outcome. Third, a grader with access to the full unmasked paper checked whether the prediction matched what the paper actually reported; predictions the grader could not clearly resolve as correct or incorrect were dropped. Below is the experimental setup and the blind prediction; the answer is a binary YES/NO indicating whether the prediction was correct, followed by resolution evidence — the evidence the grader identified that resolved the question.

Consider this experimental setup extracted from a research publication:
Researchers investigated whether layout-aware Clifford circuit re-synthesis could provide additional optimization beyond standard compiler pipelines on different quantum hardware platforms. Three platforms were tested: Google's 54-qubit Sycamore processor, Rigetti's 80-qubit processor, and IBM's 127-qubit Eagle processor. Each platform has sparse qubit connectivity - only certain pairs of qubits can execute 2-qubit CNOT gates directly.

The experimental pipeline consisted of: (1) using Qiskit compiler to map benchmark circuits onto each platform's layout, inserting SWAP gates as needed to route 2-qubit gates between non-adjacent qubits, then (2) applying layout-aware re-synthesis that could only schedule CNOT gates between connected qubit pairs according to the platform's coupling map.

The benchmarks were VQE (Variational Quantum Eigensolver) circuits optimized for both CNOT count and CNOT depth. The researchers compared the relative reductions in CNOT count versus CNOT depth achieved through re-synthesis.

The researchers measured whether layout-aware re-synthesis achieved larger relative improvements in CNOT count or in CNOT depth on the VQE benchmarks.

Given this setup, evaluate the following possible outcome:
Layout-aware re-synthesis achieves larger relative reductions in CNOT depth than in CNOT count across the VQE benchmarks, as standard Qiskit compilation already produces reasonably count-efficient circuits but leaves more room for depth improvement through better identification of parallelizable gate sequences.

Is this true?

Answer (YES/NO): YES